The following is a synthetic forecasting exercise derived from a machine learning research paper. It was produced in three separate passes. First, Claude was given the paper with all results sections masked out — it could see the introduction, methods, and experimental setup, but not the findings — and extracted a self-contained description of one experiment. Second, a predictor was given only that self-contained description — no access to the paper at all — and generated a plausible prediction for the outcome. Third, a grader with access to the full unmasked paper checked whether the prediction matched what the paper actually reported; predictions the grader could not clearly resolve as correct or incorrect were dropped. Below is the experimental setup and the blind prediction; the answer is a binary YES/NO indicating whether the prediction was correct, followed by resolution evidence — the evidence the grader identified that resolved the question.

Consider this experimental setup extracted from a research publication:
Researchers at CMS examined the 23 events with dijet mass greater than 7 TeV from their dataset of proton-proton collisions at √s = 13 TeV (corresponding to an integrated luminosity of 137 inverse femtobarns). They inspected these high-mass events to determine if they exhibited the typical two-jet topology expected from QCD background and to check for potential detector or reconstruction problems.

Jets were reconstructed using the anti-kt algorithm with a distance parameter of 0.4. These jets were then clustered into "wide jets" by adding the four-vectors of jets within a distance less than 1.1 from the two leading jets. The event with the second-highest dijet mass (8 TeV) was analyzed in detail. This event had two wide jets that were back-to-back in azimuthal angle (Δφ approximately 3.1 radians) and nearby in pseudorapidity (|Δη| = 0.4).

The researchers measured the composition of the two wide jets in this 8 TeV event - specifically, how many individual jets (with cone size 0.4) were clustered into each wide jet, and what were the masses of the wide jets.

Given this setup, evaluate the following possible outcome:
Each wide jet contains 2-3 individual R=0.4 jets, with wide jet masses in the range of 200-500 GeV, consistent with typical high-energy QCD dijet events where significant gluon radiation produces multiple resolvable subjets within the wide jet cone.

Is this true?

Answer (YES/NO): NO